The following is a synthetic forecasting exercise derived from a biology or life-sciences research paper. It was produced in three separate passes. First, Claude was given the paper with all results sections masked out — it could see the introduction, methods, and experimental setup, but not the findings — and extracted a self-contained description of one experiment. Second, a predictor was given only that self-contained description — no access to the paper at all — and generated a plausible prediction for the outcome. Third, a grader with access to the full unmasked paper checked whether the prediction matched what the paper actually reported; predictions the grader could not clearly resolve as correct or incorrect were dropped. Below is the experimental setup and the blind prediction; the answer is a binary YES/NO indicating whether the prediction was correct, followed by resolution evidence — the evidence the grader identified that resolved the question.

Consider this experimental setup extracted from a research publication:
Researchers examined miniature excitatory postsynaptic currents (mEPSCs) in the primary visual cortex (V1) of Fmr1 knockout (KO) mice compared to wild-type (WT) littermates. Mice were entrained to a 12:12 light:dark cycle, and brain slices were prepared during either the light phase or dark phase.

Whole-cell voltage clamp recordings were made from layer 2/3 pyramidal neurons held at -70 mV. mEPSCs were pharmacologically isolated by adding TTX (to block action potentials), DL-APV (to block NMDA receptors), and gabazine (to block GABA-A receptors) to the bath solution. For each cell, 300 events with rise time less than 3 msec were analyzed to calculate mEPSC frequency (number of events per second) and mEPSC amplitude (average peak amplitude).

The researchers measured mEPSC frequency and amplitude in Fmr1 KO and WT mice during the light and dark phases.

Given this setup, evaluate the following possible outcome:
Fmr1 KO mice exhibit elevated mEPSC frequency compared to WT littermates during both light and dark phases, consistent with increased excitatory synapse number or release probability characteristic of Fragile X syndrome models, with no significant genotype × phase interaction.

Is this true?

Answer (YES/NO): NO